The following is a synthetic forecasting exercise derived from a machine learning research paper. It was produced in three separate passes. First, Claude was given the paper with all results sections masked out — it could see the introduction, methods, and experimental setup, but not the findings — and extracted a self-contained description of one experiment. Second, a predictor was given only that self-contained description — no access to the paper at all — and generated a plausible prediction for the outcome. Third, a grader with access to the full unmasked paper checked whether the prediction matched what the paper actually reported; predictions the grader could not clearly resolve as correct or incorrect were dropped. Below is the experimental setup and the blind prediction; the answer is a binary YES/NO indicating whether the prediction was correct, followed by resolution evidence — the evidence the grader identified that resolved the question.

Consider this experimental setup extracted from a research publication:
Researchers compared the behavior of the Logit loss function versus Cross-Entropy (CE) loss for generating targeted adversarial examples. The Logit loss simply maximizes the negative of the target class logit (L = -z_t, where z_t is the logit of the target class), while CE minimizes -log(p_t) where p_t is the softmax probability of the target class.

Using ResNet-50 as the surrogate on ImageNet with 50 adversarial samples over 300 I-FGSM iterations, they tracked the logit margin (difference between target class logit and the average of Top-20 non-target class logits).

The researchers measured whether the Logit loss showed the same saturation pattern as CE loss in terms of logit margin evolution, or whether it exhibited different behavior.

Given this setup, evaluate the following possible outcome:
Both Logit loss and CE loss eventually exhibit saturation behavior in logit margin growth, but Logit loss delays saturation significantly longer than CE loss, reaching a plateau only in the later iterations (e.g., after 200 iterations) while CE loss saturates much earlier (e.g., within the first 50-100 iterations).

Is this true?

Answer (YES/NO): NO